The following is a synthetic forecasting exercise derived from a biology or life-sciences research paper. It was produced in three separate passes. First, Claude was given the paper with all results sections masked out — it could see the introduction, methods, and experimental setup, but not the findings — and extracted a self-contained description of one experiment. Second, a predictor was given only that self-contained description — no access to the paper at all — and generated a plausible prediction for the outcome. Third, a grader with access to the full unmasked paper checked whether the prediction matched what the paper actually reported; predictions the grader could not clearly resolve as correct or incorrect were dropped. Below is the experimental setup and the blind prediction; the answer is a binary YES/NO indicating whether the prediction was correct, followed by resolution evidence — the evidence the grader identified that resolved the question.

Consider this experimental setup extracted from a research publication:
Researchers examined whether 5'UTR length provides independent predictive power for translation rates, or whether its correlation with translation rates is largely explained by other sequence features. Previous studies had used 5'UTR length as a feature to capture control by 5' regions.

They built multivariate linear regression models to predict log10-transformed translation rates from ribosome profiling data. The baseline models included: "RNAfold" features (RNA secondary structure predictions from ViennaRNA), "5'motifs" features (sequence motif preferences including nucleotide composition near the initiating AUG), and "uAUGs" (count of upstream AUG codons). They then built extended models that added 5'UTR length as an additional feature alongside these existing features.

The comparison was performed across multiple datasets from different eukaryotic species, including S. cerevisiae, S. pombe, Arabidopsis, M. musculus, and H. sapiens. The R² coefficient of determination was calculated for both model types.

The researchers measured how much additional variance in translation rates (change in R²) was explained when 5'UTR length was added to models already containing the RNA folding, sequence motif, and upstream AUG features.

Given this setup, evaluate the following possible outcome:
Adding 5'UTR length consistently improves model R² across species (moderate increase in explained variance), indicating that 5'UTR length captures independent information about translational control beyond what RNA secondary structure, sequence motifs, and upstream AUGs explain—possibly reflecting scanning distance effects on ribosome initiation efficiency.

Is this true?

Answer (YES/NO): NO